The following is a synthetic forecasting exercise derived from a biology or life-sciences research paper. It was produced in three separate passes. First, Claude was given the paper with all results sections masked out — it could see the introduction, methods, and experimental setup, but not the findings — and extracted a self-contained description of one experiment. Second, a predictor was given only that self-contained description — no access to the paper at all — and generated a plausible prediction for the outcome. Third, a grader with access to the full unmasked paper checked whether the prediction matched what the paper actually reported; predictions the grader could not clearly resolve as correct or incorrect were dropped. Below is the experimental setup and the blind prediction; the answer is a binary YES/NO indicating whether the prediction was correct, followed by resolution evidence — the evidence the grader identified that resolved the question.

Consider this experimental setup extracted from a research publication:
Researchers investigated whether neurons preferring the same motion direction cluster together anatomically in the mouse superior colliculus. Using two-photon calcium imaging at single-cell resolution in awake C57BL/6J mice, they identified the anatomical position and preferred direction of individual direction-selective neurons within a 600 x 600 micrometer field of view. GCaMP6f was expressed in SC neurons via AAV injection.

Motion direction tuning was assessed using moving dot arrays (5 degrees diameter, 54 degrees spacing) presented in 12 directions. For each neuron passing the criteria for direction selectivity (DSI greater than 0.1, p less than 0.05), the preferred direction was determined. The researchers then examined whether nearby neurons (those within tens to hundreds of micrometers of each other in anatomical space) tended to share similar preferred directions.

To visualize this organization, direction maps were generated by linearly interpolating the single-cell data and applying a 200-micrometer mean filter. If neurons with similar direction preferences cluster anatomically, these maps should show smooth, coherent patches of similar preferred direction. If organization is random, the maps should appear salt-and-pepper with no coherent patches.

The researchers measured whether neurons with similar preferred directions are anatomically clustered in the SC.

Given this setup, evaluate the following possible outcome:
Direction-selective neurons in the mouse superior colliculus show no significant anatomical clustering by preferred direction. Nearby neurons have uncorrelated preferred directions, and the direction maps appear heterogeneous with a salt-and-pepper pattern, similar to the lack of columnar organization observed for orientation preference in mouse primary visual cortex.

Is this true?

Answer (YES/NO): NO